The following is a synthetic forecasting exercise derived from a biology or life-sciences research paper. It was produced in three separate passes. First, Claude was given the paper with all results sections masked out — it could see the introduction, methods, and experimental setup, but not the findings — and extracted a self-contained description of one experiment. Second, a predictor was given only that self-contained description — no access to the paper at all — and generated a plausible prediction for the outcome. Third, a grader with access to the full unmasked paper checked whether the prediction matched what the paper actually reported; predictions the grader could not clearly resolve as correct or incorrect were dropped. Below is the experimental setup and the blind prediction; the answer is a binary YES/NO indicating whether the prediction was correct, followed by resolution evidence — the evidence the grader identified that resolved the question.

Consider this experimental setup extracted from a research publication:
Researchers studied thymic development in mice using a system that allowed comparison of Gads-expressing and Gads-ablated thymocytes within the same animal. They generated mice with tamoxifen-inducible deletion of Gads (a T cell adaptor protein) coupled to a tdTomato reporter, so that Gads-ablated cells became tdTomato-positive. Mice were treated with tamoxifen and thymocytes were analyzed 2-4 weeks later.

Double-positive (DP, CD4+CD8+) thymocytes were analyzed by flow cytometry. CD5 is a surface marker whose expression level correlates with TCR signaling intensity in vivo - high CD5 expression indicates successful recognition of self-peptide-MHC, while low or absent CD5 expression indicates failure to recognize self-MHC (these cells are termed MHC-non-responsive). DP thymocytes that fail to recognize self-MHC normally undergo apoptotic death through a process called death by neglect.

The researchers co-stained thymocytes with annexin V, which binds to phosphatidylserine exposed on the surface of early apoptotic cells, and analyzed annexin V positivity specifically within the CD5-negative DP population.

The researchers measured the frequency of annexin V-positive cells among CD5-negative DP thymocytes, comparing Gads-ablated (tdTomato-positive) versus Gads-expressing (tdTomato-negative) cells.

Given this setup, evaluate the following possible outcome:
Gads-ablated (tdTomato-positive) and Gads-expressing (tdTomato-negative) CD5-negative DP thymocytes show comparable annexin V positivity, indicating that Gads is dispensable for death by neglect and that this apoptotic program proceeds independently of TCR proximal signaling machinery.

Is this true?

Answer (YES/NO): NO